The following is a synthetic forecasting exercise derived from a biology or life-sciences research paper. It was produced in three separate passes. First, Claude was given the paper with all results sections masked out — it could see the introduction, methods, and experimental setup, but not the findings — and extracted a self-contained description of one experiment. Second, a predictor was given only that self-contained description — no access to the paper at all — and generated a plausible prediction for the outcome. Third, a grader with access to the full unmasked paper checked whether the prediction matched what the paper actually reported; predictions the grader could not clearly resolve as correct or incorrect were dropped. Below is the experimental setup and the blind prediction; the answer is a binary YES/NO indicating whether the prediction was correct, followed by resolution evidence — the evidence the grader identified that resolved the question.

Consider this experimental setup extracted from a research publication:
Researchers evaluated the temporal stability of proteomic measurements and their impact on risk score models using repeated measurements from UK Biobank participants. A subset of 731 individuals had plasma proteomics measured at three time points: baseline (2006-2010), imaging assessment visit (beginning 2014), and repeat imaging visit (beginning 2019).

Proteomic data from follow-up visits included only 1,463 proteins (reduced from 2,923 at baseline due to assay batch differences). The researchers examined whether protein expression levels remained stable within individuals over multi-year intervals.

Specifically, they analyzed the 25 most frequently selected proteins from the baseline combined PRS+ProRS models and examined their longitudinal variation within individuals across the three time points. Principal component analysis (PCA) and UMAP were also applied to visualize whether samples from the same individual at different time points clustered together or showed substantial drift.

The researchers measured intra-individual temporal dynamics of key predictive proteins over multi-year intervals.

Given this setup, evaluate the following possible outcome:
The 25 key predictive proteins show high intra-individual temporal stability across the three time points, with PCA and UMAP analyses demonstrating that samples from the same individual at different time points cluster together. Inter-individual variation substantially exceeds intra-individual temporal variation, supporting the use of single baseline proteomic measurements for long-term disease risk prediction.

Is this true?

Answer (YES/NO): NO